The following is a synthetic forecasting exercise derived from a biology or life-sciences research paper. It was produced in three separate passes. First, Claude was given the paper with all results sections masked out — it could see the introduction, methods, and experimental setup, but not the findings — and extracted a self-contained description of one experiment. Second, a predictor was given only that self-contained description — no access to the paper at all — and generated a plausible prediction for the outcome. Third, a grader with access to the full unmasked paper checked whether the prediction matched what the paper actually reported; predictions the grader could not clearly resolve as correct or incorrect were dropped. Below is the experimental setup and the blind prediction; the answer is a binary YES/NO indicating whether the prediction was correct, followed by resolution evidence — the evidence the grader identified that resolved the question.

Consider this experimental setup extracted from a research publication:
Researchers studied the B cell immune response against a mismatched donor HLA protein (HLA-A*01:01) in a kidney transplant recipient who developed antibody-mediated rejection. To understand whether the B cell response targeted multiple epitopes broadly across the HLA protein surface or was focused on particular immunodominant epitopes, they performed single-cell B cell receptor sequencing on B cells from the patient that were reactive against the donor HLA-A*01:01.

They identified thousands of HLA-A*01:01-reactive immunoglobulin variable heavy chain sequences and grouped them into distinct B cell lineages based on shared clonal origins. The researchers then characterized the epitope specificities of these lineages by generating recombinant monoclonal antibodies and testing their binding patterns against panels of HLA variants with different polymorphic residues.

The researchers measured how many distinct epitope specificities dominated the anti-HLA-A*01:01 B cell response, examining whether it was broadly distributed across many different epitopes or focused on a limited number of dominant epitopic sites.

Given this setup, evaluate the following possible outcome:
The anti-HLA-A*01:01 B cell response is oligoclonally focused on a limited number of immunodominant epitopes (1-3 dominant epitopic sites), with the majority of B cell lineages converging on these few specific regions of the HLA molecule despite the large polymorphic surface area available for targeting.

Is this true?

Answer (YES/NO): YES